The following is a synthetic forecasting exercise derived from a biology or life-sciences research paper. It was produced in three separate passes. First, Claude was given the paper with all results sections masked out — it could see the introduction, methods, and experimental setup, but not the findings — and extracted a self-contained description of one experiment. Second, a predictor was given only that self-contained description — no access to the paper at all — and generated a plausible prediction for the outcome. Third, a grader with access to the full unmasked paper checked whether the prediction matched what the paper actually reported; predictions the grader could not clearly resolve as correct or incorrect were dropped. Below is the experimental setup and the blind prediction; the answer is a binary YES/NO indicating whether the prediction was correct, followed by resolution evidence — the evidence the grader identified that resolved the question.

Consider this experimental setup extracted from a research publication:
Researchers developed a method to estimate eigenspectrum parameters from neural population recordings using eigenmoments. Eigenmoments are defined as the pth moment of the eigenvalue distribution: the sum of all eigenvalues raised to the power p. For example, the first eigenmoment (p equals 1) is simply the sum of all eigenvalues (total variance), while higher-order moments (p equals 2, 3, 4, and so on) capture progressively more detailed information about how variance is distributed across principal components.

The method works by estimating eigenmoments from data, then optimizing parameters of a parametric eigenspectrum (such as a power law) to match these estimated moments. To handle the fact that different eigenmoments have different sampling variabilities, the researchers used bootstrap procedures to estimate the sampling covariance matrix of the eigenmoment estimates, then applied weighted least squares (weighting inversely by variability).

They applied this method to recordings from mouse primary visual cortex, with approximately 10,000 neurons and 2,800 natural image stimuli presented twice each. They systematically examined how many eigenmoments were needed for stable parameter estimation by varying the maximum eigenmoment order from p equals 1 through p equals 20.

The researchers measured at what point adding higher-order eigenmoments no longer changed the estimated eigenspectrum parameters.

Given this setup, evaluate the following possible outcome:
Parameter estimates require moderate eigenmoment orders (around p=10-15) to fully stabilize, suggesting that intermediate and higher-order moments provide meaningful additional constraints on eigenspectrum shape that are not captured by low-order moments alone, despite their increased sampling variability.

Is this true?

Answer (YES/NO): YES